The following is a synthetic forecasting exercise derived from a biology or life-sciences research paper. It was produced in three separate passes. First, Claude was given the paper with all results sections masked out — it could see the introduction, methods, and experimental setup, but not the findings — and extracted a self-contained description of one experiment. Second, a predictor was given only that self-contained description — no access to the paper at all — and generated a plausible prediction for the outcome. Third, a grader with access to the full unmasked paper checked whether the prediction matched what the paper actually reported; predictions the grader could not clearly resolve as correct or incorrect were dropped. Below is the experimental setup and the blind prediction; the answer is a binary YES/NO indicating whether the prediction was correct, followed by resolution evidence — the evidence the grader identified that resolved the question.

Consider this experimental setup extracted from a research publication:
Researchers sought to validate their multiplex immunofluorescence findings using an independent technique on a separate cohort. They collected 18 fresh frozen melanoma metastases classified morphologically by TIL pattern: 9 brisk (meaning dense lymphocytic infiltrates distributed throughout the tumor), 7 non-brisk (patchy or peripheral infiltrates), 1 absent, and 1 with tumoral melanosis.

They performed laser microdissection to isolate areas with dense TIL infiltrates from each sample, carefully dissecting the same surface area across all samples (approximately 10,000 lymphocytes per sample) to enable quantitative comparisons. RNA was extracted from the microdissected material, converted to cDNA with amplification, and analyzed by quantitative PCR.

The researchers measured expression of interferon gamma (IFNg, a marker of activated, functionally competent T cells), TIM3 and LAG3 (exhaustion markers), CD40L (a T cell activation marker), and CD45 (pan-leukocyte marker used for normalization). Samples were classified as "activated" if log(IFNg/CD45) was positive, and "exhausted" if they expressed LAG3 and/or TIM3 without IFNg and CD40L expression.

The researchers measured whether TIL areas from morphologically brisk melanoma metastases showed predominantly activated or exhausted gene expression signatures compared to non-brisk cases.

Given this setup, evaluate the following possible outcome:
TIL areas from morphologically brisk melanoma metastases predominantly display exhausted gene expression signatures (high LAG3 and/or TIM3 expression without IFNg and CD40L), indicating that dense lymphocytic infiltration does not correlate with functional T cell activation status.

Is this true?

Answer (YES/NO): NO